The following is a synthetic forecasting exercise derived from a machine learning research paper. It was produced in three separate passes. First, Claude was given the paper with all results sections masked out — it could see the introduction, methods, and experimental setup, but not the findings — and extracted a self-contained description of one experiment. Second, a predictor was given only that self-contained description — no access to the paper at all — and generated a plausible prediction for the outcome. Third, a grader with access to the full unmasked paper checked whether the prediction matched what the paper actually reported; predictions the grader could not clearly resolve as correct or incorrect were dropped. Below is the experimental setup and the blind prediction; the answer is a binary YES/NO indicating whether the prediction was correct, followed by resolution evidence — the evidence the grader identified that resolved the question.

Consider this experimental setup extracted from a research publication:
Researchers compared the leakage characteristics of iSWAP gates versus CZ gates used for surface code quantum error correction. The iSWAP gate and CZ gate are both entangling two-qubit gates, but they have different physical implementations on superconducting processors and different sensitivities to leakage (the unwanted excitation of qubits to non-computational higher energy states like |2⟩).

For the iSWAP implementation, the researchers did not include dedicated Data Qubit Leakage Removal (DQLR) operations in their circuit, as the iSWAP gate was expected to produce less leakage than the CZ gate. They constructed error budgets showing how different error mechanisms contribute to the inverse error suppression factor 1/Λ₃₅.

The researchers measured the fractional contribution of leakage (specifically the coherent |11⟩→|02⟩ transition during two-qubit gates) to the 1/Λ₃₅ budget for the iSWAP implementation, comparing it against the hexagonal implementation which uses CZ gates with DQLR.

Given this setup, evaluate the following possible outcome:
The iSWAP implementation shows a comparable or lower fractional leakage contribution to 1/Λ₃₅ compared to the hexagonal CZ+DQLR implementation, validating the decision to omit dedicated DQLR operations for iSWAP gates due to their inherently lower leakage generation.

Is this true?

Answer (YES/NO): YES